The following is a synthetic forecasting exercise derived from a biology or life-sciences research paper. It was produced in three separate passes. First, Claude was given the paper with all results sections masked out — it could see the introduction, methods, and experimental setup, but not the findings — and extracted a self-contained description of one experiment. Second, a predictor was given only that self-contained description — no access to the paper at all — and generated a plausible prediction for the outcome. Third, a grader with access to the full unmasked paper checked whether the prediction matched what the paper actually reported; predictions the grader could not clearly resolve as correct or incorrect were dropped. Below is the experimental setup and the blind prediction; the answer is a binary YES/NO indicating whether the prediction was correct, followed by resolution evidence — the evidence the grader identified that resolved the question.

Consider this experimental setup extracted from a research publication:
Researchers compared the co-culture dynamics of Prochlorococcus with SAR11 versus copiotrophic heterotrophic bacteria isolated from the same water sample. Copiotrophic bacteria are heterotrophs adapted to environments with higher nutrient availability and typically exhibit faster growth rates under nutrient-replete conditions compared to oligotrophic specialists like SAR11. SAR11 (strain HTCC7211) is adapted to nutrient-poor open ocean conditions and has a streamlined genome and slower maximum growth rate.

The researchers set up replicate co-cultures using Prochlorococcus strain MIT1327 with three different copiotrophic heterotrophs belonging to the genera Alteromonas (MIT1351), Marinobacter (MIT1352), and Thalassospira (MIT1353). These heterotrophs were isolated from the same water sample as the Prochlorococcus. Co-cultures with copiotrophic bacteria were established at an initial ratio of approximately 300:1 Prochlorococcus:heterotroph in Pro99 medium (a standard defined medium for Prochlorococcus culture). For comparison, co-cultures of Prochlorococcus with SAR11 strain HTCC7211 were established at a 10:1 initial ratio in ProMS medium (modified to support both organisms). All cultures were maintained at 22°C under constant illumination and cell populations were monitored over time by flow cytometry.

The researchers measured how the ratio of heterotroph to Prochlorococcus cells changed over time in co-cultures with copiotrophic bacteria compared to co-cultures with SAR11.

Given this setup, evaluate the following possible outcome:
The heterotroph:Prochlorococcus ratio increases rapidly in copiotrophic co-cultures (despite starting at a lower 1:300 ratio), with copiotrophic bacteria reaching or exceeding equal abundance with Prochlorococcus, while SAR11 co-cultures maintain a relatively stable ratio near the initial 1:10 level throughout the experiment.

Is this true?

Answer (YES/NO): NO